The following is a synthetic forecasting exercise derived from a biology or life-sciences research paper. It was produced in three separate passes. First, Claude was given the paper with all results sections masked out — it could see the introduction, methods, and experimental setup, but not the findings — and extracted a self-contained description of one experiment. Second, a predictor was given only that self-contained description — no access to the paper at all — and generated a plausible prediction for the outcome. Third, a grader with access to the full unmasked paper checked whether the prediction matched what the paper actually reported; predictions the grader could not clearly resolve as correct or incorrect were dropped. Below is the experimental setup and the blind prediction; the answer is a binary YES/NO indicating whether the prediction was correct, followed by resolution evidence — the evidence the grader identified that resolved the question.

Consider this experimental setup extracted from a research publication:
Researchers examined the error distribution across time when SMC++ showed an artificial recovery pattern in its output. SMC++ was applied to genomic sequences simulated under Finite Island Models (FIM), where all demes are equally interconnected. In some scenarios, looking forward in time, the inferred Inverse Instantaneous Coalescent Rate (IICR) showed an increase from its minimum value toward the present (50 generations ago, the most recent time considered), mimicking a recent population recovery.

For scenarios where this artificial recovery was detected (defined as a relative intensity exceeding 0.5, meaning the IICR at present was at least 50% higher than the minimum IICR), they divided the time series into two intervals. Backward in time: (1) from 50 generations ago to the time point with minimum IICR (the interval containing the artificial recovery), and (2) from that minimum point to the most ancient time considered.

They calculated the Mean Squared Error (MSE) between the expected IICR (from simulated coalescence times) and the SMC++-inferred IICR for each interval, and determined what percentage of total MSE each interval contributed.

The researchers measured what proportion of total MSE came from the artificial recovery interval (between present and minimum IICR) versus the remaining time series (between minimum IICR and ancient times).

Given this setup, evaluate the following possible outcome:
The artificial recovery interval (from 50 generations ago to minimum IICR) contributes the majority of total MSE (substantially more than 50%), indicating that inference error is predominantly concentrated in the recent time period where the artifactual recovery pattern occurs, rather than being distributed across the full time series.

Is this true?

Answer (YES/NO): NO